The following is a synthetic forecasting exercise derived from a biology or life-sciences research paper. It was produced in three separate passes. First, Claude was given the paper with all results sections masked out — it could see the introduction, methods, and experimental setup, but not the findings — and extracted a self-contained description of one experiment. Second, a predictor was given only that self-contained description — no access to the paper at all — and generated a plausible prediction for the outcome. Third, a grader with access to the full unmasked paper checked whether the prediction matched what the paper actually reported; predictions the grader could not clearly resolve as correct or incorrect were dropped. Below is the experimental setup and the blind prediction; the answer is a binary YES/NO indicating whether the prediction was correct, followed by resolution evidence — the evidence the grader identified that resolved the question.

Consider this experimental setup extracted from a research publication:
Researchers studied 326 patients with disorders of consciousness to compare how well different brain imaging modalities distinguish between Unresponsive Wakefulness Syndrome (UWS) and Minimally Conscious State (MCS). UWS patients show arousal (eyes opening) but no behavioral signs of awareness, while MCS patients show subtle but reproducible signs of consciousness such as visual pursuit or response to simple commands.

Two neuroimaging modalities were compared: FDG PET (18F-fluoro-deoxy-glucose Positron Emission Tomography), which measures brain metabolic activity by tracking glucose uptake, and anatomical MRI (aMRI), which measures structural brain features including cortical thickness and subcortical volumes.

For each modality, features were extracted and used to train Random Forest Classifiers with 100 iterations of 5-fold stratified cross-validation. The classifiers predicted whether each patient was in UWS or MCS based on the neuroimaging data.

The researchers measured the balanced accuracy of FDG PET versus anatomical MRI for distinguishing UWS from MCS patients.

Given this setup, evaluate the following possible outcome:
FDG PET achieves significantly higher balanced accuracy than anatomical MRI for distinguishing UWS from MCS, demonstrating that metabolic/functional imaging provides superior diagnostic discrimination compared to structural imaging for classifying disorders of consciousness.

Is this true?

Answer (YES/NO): YES